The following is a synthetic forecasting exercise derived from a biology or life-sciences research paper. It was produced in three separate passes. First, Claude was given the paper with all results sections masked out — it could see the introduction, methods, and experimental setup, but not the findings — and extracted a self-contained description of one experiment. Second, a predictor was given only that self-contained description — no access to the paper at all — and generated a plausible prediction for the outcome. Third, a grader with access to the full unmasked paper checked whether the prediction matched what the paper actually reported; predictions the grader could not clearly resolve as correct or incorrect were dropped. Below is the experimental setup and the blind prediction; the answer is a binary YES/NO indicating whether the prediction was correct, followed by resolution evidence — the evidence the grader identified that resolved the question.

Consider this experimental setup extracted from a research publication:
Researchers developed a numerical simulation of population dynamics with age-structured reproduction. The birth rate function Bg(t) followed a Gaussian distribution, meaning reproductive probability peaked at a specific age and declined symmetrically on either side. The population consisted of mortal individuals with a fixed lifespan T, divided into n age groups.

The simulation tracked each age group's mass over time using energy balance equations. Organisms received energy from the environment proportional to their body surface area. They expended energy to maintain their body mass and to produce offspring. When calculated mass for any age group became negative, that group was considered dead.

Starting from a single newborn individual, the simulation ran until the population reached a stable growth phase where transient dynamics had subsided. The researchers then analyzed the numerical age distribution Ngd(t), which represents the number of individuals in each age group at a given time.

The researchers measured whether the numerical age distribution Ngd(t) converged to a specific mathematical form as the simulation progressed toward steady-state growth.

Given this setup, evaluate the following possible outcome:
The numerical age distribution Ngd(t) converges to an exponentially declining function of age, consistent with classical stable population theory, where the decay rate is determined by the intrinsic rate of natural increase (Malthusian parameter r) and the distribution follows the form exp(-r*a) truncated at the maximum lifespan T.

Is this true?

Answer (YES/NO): YES